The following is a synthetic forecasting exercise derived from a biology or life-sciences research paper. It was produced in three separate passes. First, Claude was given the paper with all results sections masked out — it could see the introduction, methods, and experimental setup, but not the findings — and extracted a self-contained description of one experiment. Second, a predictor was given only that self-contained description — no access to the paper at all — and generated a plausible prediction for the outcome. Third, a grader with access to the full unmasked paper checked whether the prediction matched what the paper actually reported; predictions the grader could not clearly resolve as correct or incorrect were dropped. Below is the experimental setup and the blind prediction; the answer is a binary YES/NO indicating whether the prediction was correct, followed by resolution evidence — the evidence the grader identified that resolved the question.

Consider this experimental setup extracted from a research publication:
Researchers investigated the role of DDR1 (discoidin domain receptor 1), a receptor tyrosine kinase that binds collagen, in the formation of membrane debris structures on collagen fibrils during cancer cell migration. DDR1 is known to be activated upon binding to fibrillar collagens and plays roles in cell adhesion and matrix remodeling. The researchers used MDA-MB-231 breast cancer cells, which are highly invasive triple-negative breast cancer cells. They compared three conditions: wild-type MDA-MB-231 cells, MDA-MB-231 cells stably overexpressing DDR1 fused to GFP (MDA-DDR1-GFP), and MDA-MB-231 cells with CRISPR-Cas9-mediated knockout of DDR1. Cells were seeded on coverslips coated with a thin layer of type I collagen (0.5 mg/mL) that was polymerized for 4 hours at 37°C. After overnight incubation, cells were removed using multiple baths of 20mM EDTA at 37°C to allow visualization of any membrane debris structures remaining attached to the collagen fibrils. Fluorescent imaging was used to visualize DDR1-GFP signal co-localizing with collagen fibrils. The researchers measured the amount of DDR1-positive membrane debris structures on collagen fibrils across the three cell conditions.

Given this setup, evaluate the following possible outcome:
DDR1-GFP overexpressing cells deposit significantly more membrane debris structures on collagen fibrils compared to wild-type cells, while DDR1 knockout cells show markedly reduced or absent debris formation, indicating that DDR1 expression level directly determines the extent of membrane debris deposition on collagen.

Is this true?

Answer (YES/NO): NO